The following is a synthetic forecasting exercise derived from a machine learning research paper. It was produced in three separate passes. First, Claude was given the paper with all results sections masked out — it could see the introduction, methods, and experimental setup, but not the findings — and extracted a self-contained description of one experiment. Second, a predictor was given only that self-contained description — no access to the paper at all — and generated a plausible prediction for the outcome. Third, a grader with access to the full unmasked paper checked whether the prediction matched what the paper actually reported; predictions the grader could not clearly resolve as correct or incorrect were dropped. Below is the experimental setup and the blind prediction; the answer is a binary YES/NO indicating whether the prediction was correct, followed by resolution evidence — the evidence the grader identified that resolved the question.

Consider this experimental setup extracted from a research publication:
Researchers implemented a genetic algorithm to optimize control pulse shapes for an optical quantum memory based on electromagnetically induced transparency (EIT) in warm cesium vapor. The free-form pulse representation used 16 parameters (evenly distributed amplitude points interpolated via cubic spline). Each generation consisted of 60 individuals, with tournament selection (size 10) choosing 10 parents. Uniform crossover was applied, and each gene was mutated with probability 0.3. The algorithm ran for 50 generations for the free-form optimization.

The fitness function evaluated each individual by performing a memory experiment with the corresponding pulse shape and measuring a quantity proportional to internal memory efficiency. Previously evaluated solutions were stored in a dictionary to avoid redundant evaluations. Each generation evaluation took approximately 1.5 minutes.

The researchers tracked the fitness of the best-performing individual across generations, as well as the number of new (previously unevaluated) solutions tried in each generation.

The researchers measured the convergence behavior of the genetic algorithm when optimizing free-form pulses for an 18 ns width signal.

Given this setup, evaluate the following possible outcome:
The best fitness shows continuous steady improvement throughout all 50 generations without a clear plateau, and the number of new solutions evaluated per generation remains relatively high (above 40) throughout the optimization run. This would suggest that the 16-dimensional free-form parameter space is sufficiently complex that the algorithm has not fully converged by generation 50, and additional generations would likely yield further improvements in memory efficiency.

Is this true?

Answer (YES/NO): NO